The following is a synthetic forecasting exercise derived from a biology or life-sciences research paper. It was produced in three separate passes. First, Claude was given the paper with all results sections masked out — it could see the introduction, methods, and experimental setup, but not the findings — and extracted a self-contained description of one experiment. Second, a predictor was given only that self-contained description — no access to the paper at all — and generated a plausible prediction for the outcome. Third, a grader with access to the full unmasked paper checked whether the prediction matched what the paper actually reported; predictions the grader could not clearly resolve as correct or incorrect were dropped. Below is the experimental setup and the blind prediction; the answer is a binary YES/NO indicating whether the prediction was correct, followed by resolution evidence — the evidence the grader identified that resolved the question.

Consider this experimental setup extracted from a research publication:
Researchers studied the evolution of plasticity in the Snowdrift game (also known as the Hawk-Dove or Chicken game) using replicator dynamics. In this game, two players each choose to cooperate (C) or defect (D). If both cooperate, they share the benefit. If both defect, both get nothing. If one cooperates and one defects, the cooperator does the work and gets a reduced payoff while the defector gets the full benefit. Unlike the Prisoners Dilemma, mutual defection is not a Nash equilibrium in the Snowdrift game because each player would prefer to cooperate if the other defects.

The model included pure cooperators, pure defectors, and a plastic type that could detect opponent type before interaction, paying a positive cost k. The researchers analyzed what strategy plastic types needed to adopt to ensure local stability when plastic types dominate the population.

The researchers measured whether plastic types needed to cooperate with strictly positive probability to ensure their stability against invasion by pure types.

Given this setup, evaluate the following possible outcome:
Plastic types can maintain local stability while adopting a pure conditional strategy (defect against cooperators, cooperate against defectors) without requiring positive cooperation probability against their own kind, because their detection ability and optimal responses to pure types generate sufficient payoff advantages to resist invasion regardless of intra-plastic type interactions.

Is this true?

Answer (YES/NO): NO